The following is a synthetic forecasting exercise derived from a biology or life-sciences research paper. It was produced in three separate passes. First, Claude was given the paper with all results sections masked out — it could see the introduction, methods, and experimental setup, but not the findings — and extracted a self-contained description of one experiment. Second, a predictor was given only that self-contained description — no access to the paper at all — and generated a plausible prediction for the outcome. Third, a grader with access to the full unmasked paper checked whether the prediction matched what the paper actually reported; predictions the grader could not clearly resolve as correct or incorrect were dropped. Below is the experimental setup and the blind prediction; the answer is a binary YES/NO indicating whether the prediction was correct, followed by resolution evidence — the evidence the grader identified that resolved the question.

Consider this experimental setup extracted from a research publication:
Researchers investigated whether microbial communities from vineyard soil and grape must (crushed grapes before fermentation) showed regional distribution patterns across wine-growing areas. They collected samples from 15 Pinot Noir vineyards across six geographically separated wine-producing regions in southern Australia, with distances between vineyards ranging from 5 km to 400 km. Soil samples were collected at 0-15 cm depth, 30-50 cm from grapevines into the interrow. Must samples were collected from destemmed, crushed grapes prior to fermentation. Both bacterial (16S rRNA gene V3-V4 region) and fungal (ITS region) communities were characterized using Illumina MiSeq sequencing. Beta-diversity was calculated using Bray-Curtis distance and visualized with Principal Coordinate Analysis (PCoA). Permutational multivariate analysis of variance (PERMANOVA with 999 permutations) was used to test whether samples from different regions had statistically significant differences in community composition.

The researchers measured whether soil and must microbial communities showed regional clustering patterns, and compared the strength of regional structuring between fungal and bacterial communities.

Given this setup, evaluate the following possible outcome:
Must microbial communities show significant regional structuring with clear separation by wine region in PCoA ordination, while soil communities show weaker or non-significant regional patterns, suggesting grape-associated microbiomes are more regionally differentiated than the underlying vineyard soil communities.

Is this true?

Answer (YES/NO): NO